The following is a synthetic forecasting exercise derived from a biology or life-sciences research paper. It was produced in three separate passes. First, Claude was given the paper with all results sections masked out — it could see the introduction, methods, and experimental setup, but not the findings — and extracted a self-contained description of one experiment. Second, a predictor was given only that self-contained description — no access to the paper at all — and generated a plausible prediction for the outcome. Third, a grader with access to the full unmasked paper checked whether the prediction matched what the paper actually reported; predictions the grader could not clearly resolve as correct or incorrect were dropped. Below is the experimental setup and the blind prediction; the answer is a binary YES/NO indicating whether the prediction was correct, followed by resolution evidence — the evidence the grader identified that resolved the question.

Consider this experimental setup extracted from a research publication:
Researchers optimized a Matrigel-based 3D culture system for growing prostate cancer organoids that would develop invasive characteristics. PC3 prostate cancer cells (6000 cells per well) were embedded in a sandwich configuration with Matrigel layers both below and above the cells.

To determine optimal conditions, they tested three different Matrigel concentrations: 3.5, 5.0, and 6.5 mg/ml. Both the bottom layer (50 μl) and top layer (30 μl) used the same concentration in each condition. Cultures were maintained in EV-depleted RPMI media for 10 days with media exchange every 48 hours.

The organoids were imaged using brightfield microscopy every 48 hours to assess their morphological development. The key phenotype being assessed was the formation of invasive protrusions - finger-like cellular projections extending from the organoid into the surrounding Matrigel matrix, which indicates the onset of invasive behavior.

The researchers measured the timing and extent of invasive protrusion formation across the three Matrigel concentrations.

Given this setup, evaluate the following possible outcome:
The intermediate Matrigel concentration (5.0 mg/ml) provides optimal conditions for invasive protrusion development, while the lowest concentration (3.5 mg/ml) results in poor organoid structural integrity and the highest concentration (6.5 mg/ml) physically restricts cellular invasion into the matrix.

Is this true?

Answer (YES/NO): NO